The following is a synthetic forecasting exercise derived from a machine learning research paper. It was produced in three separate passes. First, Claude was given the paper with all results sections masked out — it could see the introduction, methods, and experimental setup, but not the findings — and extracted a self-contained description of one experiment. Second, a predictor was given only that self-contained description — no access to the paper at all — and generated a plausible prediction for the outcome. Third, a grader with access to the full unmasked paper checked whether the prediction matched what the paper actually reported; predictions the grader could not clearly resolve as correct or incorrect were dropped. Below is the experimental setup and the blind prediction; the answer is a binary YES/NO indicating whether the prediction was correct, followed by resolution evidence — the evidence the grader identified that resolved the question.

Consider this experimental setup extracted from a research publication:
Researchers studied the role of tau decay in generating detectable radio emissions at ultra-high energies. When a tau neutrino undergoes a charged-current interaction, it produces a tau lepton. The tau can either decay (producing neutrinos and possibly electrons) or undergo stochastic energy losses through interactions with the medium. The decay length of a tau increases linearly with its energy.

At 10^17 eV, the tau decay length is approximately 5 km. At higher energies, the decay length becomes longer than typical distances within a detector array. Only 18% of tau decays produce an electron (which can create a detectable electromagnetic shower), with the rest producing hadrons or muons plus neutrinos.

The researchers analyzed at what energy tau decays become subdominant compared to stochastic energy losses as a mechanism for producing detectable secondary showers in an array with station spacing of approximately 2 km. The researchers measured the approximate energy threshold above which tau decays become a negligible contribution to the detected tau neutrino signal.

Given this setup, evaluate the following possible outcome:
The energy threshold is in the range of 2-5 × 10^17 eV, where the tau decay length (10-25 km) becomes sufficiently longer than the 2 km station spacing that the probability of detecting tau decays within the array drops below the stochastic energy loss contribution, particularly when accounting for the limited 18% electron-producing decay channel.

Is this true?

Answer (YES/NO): YES